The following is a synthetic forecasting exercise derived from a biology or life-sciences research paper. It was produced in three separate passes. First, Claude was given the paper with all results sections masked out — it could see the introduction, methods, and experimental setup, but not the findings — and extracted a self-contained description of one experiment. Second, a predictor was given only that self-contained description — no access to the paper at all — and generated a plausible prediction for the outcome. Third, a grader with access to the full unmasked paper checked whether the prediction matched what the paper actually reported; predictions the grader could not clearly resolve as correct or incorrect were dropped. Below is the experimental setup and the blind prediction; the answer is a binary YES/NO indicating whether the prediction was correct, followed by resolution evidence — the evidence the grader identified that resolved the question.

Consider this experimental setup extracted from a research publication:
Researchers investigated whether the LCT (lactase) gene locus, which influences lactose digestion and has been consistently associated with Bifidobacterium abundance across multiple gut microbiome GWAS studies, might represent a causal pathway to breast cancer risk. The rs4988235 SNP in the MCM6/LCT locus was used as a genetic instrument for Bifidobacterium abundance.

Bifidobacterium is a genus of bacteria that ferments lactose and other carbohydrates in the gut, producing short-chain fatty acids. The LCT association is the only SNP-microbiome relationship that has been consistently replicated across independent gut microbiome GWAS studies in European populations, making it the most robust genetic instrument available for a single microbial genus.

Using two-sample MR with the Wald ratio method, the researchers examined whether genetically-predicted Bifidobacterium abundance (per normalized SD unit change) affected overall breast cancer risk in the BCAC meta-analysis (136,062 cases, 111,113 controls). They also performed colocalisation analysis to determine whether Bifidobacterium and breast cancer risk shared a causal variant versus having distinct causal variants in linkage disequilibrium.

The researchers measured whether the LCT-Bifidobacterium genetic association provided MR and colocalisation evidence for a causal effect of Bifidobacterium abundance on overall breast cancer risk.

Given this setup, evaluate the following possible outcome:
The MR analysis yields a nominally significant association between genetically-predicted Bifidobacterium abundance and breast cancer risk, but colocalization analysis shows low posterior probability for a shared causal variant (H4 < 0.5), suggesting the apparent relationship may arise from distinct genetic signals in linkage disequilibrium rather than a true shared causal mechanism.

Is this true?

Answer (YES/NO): NO